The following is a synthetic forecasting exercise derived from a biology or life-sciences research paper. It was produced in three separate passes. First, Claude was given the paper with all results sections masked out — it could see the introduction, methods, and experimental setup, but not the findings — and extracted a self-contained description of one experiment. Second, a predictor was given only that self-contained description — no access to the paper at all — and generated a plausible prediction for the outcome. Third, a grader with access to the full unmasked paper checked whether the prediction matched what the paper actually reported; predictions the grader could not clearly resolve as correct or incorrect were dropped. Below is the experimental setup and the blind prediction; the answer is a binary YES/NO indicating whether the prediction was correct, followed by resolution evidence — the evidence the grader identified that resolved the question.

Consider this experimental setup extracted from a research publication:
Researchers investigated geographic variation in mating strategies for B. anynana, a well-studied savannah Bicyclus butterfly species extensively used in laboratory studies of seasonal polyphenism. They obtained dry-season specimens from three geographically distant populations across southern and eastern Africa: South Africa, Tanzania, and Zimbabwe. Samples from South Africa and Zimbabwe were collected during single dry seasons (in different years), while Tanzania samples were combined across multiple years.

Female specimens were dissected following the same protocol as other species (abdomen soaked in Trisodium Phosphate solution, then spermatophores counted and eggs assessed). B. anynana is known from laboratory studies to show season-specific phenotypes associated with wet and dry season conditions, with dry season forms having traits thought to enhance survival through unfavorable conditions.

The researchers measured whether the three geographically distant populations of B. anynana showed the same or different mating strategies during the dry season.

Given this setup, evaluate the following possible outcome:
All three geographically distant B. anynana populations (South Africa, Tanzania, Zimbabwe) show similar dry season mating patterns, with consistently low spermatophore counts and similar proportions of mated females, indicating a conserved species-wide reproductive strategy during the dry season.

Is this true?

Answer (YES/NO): NO